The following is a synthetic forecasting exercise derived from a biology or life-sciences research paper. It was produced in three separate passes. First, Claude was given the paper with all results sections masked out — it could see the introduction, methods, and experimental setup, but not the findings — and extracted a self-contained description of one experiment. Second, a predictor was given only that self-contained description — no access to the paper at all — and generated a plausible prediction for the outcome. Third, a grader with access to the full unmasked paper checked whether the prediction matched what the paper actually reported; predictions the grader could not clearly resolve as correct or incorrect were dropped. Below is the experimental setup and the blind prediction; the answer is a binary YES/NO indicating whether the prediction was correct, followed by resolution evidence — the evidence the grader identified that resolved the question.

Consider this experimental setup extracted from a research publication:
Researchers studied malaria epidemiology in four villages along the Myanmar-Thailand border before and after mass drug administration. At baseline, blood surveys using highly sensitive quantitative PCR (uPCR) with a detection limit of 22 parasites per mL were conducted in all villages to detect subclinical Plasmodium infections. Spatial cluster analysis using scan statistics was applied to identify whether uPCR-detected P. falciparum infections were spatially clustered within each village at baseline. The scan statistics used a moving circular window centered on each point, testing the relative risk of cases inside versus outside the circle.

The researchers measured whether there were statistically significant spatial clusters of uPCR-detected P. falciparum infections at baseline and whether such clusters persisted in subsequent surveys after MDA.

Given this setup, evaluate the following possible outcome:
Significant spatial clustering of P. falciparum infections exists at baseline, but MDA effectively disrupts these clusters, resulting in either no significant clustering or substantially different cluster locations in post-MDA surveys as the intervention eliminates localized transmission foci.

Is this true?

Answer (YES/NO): YES